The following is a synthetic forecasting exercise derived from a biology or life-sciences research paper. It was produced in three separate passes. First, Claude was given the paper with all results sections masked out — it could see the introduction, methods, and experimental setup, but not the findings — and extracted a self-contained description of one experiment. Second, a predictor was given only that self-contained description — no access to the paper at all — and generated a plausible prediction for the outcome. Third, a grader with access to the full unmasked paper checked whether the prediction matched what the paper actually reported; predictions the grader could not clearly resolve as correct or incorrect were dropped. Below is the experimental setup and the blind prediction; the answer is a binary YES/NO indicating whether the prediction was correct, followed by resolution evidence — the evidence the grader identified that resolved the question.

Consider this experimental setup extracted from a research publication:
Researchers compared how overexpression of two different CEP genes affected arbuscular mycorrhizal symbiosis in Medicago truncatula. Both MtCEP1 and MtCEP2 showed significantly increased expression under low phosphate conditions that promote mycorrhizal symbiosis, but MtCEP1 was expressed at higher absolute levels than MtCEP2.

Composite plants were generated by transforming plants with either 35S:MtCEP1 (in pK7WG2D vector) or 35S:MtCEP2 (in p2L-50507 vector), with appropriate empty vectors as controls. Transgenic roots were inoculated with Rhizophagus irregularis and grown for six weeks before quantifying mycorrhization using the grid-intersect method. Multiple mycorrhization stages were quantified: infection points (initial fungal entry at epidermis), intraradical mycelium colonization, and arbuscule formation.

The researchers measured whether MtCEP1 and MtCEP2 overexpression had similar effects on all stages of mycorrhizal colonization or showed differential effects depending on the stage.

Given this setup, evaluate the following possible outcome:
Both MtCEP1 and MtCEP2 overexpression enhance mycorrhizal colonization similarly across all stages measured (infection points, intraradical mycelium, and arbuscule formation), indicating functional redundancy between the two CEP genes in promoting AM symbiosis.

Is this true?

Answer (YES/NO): NO